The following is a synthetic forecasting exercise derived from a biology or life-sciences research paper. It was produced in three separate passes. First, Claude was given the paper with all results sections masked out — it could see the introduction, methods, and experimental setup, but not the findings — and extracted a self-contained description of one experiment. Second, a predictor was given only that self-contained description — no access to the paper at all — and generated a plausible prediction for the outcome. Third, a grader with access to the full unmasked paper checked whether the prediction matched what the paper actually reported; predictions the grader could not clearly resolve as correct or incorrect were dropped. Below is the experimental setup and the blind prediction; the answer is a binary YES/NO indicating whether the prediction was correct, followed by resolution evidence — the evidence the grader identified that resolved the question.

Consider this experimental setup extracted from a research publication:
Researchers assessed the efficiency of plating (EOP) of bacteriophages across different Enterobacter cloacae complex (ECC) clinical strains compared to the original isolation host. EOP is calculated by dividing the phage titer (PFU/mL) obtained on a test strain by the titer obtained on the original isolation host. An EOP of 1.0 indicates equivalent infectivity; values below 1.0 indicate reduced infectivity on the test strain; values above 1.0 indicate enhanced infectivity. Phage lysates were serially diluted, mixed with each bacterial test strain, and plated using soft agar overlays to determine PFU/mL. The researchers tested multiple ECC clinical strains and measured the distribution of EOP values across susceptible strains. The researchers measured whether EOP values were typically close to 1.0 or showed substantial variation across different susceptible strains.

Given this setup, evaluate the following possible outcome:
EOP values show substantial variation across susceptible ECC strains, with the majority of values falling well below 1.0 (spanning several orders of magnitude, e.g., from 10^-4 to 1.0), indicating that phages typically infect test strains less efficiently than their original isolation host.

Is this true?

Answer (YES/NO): NO